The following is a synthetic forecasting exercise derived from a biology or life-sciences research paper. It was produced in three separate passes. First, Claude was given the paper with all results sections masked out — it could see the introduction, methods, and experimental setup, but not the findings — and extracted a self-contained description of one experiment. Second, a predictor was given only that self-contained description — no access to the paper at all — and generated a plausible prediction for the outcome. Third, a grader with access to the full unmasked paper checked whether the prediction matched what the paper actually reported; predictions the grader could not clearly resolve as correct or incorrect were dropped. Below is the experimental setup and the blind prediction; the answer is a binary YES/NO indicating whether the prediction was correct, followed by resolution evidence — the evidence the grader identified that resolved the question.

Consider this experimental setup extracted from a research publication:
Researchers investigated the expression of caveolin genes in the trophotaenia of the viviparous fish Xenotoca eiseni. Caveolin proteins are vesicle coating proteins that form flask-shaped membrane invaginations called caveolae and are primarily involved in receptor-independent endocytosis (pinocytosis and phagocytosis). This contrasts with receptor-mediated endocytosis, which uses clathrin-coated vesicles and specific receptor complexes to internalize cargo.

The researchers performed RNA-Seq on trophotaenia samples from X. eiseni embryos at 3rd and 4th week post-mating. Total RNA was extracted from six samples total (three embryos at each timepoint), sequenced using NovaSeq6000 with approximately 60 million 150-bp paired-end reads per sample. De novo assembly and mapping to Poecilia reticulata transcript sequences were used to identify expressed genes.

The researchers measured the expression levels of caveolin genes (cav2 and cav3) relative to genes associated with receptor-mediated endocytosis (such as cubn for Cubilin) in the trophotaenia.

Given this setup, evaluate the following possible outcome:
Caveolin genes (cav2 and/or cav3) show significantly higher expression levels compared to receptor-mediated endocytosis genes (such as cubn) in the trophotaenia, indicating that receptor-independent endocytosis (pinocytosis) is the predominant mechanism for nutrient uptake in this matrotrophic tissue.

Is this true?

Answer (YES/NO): NO